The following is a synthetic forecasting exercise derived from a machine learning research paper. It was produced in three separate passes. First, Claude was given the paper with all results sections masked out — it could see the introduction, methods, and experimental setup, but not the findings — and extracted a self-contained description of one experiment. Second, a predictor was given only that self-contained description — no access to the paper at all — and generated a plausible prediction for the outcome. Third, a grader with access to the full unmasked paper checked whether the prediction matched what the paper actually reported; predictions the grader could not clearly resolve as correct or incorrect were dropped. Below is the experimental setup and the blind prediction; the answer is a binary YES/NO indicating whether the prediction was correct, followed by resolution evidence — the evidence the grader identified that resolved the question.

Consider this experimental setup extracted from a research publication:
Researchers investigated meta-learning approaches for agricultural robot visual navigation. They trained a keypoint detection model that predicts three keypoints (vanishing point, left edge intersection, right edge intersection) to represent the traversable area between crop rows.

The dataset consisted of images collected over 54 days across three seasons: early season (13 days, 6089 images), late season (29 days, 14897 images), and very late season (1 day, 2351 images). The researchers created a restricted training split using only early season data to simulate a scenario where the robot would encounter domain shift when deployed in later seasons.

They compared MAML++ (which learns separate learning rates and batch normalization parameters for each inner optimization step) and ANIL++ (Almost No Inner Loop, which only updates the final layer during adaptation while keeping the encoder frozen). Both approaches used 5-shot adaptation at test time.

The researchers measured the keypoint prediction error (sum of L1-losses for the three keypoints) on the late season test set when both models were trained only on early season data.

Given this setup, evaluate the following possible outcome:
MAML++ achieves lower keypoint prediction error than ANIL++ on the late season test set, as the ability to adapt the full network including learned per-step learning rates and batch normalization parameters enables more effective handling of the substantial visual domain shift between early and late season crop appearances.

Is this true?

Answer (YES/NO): YES